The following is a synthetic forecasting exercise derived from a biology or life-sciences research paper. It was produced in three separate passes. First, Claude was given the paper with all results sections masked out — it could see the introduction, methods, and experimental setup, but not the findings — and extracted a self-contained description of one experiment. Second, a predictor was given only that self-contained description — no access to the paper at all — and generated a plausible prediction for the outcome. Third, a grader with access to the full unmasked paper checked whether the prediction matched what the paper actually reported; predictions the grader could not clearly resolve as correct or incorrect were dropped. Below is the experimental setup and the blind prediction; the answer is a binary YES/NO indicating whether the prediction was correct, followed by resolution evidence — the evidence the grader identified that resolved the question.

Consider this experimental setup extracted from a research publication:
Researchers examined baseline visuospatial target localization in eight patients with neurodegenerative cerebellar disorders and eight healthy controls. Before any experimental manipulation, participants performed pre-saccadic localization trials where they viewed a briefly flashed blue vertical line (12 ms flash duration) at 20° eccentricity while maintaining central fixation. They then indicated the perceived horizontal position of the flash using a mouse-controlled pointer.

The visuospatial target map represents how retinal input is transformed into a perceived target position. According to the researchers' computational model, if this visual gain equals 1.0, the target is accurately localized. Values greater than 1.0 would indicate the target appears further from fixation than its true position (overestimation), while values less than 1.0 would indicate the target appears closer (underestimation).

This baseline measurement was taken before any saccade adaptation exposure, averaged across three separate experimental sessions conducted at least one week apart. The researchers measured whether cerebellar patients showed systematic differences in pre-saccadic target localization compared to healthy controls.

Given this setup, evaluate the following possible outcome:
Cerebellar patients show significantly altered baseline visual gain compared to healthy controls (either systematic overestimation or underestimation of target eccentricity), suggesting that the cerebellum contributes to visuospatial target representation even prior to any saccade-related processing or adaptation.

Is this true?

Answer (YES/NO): NO